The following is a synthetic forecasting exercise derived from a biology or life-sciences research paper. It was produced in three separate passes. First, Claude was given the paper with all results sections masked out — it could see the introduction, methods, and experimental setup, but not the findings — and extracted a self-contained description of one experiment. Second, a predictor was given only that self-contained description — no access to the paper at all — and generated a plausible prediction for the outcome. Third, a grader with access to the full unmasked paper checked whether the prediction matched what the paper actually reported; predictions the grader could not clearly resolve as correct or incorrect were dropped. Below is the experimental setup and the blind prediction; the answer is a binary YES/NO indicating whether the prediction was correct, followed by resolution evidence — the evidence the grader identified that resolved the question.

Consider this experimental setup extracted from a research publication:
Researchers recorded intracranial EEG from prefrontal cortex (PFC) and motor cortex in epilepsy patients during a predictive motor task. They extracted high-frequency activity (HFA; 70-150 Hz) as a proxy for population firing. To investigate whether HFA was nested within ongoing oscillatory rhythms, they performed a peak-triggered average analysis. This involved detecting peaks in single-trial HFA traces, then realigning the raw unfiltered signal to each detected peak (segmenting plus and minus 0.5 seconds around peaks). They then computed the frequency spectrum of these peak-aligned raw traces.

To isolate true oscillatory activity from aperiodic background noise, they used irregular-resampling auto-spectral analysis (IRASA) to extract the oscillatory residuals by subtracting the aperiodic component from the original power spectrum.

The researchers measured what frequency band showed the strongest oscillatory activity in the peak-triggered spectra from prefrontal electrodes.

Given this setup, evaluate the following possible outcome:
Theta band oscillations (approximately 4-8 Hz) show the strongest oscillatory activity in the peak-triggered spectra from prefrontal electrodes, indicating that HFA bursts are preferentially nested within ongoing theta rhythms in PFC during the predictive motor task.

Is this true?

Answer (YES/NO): YES